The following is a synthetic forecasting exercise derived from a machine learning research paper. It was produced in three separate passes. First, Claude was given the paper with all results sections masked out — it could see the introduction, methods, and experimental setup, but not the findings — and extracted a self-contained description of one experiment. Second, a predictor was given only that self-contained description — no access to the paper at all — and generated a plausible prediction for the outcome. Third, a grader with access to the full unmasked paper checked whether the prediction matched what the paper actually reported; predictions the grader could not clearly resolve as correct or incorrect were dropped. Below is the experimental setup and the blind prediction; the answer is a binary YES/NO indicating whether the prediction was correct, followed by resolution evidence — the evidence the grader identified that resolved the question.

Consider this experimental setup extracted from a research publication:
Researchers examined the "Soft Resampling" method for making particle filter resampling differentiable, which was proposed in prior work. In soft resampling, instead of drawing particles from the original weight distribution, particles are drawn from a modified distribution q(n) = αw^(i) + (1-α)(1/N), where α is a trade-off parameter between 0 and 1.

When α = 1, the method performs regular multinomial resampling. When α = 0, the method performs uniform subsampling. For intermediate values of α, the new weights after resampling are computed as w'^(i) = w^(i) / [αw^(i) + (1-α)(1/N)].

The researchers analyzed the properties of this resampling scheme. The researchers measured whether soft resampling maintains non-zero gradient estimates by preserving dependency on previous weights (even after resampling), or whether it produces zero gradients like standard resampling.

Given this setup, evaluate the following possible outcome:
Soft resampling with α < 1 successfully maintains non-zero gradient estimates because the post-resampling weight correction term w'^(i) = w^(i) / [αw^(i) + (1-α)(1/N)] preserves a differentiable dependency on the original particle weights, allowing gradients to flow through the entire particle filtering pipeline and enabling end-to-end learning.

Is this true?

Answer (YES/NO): YES